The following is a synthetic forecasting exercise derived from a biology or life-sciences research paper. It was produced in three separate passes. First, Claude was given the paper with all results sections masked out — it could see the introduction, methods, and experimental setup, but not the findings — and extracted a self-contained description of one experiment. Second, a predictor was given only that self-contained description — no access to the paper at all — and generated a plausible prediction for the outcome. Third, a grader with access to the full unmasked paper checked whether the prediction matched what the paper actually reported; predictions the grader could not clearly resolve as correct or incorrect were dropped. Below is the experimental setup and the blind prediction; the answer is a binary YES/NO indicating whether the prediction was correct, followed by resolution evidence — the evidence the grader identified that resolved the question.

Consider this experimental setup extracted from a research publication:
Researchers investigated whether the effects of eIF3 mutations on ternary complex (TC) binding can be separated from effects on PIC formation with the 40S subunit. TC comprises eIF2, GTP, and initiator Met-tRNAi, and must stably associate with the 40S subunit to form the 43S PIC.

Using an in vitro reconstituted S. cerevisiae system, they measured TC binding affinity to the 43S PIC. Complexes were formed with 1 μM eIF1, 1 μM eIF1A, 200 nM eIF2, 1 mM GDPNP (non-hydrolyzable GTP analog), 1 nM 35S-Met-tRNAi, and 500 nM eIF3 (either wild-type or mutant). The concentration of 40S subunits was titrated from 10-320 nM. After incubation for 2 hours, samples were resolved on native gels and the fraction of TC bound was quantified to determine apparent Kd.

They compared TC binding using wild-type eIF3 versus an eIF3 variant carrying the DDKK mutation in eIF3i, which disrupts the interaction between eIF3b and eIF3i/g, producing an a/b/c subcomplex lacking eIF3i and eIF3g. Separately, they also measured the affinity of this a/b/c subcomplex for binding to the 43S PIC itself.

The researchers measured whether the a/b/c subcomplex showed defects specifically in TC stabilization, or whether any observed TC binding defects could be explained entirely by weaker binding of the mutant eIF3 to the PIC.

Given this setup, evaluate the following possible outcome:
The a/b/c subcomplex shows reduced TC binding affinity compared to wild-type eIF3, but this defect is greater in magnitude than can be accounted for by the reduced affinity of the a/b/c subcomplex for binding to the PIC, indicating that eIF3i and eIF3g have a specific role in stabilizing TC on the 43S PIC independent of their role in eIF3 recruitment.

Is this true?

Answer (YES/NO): YES